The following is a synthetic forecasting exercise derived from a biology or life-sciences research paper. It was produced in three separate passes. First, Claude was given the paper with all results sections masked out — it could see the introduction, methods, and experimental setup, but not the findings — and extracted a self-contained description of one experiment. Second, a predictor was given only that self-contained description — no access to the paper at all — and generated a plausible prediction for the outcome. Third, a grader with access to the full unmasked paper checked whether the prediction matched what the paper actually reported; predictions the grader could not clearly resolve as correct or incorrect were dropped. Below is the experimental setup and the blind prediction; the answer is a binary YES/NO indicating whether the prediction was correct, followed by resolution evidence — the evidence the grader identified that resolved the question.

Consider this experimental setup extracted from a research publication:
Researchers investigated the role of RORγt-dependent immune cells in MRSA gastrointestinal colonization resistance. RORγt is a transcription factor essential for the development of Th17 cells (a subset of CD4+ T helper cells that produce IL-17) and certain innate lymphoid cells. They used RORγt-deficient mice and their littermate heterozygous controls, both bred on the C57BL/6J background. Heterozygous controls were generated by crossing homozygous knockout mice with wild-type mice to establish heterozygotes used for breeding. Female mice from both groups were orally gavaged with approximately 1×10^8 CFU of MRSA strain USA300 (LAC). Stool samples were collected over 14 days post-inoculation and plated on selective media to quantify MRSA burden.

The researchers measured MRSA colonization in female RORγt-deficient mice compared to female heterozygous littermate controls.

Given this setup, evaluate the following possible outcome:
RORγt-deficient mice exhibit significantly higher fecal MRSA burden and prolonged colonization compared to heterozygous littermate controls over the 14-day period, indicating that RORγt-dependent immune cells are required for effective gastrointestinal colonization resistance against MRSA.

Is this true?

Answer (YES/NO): YES